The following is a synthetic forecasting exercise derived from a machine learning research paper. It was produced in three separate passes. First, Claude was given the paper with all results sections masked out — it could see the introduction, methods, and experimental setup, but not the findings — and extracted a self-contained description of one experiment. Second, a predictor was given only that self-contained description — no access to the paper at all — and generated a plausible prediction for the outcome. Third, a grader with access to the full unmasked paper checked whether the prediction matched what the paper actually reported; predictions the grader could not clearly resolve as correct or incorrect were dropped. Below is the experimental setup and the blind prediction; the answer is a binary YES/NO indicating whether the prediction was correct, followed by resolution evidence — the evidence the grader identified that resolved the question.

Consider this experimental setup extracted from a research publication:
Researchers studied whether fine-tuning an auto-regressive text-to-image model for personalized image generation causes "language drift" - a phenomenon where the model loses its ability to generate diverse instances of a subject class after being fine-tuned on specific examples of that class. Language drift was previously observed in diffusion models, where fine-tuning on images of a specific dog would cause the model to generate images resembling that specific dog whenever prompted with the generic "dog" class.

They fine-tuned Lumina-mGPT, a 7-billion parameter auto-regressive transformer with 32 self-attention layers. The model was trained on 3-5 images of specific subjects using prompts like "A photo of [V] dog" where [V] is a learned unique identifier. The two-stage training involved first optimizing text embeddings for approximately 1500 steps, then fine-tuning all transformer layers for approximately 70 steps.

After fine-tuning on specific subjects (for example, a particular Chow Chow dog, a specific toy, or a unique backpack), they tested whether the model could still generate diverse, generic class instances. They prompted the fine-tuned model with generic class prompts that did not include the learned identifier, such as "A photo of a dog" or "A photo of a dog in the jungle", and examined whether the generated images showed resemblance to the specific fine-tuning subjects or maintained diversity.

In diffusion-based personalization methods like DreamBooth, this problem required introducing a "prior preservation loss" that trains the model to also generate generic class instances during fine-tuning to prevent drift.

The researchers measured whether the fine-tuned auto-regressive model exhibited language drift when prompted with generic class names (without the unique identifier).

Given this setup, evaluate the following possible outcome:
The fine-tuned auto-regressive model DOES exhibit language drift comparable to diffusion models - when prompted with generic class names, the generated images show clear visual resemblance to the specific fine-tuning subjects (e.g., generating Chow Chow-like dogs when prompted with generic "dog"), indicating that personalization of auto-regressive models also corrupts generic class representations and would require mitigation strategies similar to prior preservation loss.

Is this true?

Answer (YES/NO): NO